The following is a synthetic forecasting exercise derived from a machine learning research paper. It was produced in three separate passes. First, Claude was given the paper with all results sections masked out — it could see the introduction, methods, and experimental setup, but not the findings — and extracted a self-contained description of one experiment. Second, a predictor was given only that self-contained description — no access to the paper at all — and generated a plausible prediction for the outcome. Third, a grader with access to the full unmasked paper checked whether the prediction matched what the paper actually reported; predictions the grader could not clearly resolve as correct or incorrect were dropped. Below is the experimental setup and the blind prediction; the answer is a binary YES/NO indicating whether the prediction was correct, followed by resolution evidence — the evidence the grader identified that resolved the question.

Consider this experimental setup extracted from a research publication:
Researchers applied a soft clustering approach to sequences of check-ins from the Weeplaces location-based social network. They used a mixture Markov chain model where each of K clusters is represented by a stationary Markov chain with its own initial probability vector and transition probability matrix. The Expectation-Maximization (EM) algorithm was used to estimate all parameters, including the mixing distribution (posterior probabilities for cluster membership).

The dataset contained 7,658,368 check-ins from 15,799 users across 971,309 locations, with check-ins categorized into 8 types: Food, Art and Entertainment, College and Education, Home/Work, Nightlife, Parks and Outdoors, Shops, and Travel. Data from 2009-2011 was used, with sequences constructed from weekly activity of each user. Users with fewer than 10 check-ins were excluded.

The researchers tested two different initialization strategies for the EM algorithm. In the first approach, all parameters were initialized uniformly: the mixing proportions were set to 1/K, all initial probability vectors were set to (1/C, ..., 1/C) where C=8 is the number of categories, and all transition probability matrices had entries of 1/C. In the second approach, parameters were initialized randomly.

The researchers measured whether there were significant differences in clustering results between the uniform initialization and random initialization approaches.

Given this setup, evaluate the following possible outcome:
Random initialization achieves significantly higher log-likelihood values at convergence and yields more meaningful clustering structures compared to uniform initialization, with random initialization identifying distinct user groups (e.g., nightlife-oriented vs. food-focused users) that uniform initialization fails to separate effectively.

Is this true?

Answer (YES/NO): NO